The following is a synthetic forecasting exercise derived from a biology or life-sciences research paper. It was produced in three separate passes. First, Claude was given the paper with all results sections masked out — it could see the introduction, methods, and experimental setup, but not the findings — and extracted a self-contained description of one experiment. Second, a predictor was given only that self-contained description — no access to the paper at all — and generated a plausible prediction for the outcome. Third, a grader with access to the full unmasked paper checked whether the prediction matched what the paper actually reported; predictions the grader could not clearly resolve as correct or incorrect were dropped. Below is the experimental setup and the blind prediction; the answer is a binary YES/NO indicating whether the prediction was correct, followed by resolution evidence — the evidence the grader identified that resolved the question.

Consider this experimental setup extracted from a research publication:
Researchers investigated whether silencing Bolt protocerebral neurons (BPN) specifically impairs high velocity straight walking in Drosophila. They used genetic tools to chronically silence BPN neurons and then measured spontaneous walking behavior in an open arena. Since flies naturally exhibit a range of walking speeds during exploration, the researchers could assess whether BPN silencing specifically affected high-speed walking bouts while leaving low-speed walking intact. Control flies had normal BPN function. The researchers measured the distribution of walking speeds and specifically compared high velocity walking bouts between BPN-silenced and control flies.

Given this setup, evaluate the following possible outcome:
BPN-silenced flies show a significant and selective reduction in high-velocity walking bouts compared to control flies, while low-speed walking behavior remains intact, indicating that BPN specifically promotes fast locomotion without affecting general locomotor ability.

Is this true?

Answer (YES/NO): NO